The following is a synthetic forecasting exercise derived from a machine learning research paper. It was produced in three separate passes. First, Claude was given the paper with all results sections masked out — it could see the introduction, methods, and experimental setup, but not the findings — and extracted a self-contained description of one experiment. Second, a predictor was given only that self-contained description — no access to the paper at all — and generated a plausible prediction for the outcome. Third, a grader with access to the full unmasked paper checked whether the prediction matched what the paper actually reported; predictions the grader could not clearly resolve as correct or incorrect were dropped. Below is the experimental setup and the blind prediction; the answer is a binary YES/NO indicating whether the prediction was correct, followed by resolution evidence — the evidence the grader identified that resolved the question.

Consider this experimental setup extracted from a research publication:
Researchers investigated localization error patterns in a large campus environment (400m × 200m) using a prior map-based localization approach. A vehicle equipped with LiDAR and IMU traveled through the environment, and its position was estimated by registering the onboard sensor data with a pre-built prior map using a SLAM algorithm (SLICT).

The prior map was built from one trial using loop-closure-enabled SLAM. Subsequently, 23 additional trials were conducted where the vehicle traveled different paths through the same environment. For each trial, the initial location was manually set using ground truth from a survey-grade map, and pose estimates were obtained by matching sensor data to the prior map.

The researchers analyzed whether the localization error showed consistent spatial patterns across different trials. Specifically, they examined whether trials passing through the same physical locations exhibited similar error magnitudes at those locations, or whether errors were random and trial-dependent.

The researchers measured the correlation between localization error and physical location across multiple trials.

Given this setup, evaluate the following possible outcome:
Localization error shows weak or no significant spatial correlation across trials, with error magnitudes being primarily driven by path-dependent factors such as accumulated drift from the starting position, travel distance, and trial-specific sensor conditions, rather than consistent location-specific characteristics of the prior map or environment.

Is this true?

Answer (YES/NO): NO